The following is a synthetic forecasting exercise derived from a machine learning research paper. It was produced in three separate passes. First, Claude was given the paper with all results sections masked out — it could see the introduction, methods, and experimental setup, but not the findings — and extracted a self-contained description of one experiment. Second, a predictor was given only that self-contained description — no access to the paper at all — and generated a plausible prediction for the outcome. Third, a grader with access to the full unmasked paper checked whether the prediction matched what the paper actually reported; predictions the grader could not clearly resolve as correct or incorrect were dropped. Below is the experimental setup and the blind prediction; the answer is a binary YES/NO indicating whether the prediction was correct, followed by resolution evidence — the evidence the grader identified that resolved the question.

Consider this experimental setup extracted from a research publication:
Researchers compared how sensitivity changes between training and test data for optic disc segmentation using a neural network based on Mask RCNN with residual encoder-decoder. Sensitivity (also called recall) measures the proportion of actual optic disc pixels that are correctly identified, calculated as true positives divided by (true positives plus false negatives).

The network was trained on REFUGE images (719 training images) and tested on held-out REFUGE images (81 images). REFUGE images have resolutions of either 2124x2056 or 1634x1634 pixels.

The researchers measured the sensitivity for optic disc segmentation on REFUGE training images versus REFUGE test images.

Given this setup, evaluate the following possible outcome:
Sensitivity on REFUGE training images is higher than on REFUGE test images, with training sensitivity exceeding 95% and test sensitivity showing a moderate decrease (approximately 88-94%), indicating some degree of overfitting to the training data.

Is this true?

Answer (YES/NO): NO